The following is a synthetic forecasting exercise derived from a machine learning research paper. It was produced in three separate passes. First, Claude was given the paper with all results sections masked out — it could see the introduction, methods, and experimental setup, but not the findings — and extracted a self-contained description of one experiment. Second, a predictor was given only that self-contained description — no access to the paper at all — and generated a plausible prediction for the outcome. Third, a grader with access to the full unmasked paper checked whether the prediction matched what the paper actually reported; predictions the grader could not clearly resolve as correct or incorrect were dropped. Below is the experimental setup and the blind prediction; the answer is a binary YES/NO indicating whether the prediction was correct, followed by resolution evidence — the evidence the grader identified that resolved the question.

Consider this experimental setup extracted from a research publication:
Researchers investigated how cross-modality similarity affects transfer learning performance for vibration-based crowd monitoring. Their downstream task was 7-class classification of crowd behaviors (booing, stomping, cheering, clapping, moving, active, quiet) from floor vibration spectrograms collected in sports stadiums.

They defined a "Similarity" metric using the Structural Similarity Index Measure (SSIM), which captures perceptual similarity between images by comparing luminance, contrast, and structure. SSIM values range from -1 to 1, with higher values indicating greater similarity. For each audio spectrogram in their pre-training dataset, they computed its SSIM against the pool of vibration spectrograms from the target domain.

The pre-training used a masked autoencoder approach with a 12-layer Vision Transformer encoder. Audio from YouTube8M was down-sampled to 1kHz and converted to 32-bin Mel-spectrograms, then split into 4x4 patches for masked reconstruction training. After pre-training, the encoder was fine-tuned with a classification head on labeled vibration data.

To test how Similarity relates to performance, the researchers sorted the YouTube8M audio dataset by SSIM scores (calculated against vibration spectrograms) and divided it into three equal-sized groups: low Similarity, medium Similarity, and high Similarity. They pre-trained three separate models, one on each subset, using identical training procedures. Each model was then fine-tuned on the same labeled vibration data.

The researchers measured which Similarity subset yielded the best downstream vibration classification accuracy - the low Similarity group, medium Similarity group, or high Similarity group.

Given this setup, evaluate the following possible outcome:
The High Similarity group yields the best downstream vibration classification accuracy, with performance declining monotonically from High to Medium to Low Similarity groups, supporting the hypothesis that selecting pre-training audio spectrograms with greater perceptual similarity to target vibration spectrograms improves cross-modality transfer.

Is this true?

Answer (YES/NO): NO